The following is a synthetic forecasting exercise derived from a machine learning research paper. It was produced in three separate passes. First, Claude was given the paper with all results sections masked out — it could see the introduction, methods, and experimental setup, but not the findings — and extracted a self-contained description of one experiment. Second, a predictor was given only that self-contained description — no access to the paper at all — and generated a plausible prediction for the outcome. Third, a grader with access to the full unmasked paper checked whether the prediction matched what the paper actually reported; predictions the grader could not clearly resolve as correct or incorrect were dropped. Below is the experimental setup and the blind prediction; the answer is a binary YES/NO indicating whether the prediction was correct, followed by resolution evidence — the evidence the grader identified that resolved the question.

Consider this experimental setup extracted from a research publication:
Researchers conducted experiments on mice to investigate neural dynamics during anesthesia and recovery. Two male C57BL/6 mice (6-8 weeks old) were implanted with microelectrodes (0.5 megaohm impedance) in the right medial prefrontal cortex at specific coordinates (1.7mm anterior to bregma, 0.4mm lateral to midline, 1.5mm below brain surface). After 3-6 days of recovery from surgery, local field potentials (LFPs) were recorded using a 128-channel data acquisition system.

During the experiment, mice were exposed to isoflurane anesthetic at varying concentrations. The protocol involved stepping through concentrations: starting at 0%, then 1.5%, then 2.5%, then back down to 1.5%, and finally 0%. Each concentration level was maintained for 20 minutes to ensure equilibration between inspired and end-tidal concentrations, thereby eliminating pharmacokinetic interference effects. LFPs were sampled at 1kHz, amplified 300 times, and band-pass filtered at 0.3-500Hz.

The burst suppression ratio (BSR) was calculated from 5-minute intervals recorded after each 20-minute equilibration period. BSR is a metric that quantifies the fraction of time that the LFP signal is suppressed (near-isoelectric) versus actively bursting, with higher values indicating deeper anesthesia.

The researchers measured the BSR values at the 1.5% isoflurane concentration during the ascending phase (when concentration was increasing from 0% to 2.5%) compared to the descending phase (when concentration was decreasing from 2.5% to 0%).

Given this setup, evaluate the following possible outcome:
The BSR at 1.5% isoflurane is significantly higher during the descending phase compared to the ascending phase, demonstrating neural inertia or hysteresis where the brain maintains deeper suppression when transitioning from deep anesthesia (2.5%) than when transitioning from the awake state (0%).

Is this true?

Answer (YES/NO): YES